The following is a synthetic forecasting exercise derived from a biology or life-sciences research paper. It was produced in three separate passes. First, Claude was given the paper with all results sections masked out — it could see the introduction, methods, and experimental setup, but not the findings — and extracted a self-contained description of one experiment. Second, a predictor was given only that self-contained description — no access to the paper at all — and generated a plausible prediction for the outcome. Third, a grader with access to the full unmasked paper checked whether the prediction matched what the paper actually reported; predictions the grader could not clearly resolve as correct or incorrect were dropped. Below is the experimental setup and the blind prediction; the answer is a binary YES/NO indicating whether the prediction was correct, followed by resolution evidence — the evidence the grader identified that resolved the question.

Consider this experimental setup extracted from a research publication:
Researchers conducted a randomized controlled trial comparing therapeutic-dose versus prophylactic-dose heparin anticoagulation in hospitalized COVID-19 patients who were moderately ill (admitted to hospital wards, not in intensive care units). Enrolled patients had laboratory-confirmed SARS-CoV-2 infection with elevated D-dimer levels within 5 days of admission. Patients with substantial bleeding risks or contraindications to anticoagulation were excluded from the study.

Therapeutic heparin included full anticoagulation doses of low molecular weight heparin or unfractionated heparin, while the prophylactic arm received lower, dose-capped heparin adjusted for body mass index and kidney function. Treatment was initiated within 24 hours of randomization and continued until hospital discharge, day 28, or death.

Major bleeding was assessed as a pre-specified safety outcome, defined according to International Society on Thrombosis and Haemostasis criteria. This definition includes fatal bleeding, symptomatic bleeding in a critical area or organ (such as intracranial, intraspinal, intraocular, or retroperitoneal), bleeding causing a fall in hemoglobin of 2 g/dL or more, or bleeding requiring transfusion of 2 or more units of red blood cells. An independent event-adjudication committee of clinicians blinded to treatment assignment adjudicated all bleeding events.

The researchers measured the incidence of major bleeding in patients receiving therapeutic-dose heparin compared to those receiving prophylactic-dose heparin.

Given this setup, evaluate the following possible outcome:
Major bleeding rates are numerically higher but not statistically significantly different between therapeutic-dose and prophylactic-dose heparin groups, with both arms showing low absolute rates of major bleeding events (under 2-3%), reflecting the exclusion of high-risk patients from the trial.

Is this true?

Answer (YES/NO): NO